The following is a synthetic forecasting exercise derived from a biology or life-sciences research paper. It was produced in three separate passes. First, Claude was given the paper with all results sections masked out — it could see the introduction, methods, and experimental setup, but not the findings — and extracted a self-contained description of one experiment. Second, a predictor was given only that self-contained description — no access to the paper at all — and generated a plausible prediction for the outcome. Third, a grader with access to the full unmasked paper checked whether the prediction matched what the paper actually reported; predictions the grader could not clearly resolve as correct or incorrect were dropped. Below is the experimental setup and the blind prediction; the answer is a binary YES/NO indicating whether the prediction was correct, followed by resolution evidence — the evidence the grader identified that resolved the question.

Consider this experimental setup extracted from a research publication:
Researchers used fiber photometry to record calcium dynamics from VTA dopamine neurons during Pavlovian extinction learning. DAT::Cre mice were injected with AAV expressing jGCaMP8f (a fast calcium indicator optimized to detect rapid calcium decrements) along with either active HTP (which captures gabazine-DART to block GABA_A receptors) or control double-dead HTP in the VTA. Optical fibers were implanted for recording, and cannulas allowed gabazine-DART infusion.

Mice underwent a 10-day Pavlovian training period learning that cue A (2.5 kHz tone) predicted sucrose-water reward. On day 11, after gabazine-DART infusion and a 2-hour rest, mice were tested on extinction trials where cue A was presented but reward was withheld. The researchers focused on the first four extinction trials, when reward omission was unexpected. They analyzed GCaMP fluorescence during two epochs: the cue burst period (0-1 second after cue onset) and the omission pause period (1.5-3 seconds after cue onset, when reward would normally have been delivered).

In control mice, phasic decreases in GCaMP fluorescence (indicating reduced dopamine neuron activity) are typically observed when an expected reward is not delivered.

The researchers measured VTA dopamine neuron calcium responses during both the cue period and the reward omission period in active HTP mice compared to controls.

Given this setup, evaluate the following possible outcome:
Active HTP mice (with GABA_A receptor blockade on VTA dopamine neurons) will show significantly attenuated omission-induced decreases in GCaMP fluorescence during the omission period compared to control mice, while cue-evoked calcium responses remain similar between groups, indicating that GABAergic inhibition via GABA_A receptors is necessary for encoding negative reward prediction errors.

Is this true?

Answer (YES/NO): YES